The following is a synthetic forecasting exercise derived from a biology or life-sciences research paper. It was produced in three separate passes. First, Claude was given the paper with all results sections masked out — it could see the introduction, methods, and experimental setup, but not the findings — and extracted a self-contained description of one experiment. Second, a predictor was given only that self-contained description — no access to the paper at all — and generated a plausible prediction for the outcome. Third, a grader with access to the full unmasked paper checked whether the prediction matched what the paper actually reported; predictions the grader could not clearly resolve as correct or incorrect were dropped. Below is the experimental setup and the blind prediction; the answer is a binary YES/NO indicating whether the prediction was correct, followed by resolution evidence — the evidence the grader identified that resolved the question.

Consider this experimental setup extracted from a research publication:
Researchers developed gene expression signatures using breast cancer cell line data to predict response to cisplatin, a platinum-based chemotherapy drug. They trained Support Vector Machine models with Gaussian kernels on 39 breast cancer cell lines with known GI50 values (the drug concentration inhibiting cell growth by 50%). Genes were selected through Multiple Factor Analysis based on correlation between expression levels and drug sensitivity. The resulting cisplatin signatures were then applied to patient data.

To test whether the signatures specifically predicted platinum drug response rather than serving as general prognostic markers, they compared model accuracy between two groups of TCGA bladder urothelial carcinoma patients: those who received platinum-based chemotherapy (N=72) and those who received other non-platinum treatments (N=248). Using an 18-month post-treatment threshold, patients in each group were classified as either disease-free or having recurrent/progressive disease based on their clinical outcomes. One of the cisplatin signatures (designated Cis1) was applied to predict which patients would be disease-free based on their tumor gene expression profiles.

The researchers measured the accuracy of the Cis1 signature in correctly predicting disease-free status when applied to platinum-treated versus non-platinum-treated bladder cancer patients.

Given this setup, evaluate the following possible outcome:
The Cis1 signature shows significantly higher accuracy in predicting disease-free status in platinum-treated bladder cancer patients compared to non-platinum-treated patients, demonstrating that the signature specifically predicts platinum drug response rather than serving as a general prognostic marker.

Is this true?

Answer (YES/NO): YES